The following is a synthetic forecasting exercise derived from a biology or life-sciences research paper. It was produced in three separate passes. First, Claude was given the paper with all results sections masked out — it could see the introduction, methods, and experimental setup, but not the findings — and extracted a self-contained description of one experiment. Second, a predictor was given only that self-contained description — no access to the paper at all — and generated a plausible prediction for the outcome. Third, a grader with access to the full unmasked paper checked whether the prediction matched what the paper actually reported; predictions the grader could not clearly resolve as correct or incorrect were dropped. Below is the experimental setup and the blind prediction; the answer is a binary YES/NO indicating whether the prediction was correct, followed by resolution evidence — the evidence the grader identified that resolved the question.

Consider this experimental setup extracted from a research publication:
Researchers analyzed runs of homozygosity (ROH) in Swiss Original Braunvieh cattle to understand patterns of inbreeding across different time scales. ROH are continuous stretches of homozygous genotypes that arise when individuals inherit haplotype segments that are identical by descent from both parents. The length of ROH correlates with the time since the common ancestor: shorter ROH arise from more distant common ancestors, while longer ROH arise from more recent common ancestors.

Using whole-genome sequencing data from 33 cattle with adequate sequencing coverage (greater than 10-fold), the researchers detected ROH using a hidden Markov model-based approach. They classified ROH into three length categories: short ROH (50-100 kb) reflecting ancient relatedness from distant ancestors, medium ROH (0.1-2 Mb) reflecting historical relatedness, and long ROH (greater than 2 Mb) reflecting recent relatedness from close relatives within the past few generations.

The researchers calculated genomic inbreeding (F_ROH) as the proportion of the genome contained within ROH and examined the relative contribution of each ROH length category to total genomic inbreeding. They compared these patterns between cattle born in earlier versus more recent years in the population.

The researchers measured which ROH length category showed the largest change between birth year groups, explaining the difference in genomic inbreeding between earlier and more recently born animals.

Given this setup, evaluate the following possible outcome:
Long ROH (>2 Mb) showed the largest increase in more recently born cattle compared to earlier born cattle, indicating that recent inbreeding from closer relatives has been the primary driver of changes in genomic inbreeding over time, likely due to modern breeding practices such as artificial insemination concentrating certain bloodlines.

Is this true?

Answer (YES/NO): YES